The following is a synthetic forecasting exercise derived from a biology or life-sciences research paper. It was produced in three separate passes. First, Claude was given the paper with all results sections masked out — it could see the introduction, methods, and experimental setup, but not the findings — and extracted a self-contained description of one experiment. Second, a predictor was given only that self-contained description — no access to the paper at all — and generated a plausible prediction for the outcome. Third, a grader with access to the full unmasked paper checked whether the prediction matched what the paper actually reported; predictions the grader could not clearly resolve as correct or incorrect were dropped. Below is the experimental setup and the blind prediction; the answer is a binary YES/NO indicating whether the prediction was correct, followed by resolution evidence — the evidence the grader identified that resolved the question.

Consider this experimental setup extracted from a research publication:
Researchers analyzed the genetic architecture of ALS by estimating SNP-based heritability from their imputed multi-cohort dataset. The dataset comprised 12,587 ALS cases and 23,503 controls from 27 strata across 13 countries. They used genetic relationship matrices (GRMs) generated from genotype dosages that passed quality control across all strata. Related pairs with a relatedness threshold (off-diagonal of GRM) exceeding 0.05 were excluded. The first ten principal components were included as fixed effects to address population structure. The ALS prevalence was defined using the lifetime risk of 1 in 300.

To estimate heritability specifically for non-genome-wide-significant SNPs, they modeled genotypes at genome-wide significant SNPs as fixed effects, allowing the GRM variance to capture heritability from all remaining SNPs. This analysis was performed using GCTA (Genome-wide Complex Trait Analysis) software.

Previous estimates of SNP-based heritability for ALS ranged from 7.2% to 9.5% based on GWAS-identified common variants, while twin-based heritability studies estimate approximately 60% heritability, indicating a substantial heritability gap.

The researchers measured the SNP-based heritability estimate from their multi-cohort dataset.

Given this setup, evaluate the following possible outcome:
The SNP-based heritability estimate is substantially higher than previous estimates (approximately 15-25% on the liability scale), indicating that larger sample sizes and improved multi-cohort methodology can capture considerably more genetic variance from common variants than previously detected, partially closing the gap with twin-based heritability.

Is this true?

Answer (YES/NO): NO